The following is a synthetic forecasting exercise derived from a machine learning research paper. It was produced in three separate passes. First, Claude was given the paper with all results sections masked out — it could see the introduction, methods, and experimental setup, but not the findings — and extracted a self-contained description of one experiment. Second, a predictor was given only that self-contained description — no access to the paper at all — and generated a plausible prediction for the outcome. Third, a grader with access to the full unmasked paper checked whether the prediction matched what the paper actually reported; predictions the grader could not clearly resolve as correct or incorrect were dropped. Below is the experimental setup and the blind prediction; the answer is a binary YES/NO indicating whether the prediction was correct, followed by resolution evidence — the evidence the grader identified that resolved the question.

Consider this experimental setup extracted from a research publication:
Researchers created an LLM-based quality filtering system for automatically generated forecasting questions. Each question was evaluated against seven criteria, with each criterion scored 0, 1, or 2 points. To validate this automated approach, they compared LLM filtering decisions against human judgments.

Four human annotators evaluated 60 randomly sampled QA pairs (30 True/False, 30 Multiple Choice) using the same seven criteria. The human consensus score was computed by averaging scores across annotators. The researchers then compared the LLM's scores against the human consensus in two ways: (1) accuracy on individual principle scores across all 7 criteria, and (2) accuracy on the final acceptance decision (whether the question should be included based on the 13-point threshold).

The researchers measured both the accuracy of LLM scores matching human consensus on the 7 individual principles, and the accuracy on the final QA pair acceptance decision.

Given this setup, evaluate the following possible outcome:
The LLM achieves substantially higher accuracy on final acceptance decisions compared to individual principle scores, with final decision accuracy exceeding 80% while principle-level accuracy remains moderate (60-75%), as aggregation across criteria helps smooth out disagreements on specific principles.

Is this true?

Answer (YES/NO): NO